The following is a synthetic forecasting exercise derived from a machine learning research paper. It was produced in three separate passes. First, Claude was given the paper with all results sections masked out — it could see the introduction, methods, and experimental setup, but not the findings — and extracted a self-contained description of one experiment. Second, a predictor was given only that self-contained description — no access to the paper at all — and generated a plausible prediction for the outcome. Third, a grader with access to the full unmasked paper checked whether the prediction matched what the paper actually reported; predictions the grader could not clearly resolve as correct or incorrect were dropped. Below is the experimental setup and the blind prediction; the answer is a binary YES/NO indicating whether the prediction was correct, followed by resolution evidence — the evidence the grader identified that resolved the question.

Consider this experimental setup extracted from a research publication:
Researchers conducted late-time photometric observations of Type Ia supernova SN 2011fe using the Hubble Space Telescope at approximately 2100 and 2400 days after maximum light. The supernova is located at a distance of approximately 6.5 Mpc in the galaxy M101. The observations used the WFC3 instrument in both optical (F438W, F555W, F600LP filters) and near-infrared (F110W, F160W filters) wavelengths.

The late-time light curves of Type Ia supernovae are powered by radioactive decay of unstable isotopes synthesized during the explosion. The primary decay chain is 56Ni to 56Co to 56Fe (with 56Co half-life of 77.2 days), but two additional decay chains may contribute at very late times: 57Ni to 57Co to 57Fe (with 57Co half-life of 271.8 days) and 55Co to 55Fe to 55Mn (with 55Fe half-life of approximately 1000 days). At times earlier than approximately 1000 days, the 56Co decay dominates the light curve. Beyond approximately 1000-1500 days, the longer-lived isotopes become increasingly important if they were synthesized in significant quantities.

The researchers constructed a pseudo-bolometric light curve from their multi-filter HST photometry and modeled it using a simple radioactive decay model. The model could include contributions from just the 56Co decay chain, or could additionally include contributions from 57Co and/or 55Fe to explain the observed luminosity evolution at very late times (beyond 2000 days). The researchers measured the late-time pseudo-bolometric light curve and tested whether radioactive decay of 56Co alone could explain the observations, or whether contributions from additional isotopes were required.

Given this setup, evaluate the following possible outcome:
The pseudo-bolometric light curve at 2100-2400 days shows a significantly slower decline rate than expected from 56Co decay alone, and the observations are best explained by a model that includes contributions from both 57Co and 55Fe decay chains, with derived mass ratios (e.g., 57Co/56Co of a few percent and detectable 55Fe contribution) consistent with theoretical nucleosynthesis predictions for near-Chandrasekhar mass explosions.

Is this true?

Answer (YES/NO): YES